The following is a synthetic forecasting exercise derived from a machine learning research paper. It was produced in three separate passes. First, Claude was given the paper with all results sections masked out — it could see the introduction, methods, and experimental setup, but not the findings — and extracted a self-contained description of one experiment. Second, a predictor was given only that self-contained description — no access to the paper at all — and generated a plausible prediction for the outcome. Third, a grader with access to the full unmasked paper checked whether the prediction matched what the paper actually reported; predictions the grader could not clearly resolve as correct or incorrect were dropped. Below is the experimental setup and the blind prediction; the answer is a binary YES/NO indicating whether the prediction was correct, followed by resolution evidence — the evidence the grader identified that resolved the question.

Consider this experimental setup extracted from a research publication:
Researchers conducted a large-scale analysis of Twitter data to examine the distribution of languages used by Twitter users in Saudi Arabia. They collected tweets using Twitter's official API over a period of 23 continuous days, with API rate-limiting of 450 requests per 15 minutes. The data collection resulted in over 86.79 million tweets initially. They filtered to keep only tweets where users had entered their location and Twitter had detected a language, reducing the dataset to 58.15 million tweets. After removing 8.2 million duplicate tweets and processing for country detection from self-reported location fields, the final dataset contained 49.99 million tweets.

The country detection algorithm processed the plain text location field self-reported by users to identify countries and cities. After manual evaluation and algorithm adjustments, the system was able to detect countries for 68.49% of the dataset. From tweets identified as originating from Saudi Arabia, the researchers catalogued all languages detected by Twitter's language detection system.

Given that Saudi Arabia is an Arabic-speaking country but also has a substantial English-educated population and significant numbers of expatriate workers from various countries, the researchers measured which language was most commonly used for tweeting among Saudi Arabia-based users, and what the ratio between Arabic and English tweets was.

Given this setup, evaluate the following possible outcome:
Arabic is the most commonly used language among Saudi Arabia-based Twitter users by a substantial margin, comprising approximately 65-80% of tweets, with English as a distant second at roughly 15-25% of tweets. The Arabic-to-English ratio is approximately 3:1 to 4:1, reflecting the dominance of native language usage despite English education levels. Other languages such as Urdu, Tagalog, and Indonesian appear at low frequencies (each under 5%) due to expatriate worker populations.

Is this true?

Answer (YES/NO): NO